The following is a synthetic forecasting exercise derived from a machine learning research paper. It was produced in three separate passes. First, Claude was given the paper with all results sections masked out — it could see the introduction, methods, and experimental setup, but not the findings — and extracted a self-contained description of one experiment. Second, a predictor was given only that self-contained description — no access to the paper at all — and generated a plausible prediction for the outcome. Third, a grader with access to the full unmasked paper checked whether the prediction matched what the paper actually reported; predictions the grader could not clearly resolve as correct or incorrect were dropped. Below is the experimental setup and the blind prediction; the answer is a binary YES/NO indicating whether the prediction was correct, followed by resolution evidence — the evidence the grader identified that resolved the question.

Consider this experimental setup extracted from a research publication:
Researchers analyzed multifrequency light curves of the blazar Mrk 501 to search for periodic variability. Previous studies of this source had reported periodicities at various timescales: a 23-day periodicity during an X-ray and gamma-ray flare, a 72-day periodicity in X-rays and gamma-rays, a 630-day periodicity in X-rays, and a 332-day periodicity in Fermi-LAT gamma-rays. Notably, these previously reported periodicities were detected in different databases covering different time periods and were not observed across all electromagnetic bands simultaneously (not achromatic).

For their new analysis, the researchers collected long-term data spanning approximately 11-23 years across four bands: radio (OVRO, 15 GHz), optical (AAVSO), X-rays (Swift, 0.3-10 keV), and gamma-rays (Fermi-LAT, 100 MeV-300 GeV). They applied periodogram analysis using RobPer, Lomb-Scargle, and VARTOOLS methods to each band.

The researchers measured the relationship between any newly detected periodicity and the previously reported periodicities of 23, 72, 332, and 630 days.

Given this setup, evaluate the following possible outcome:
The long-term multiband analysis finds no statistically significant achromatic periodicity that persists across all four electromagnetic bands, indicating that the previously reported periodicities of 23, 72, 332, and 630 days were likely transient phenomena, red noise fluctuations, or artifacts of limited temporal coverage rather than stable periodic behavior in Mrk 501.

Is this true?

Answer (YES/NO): NO